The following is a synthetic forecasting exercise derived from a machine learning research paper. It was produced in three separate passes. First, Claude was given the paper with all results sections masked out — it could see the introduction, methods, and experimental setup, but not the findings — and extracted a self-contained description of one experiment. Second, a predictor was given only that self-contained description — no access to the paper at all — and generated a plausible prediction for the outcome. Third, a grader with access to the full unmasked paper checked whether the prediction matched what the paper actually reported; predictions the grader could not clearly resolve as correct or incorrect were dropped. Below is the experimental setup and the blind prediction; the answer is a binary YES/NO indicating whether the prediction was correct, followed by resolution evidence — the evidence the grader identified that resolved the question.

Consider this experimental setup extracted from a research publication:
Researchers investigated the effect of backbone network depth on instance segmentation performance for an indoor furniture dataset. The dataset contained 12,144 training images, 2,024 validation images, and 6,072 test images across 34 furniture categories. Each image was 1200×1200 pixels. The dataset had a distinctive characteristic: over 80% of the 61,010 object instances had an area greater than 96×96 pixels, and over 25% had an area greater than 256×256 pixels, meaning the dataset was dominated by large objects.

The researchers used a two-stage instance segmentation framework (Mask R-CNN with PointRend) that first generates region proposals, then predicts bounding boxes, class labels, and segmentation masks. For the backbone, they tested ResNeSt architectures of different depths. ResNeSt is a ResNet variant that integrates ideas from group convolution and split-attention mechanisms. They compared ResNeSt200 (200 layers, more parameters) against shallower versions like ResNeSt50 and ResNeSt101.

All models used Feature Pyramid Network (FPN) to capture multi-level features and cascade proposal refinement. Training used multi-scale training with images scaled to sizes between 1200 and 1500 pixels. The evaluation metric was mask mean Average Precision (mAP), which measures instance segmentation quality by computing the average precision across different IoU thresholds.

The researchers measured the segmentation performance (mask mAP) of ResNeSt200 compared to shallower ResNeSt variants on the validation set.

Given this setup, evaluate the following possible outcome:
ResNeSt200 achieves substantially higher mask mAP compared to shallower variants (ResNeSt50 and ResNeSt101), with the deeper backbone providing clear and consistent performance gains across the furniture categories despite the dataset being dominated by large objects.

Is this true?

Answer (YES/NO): NO